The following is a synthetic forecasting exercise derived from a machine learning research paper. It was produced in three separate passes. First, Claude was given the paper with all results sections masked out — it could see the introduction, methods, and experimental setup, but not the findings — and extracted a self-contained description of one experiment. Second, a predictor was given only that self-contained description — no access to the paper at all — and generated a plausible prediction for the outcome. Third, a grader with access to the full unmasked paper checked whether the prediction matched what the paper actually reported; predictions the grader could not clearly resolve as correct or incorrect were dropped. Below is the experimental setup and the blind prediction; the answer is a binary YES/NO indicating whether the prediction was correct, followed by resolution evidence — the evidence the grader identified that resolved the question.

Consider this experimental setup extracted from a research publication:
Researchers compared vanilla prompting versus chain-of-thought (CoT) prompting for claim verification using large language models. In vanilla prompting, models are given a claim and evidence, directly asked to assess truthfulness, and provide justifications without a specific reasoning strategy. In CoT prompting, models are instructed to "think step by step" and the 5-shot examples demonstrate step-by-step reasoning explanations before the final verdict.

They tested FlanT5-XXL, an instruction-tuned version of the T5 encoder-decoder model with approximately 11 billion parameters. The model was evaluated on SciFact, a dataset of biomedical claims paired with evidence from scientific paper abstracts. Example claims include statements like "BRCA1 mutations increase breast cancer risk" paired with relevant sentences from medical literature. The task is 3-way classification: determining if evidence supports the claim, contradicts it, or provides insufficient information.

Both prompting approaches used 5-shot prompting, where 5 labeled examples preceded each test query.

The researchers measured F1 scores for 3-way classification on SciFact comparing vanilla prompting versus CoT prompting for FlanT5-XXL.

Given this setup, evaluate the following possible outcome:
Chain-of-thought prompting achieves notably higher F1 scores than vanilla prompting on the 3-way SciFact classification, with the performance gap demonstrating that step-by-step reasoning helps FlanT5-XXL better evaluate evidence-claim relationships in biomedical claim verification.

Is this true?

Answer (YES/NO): NO